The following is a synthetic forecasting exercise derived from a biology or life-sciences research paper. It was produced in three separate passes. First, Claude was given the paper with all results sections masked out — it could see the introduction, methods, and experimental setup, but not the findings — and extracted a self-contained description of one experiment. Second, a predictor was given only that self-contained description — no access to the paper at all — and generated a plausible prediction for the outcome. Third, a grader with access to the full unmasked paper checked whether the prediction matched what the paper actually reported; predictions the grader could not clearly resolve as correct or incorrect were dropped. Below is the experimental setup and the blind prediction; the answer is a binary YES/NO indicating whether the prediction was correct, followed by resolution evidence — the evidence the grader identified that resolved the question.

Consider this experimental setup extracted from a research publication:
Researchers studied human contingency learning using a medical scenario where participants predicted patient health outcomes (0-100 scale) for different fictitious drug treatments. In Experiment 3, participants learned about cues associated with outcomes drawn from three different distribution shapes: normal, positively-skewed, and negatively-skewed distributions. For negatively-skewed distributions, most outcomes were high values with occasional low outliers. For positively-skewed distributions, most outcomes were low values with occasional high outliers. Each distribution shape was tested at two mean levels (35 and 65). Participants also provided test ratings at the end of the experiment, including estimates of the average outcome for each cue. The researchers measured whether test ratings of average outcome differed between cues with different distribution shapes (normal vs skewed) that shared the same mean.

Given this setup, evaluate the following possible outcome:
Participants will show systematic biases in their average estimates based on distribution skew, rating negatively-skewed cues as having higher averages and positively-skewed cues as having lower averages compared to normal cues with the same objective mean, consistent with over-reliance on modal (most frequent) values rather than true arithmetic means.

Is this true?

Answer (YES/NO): NO